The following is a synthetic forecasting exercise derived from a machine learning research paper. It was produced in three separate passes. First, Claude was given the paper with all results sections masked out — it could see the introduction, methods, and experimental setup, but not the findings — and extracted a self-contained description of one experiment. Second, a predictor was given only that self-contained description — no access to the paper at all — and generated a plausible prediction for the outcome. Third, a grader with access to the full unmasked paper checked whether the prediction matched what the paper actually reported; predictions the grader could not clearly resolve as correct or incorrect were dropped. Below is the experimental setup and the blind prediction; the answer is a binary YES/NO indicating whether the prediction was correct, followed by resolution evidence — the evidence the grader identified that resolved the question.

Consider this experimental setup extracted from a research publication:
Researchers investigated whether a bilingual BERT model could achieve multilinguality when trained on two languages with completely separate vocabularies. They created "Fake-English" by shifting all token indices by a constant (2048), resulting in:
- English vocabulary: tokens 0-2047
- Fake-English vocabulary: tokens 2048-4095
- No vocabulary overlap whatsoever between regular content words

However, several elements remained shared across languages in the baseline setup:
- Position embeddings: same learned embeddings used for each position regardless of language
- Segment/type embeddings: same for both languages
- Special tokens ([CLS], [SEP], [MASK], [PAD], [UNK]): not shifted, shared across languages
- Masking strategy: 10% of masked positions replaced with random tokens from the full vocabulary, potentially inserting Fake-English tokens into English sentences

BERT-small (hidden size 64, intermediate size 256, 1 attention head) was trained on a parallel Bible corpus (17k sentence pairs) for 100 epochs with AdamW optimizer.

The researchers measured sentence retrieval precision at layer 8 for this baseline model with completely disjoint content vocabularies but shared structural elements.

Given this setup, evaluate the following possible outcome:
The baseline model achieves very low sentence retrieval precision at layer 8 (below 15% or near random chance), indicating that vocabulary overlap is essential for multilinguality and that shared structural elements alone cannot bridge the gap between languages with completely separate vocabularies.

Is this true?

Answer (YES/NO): NO